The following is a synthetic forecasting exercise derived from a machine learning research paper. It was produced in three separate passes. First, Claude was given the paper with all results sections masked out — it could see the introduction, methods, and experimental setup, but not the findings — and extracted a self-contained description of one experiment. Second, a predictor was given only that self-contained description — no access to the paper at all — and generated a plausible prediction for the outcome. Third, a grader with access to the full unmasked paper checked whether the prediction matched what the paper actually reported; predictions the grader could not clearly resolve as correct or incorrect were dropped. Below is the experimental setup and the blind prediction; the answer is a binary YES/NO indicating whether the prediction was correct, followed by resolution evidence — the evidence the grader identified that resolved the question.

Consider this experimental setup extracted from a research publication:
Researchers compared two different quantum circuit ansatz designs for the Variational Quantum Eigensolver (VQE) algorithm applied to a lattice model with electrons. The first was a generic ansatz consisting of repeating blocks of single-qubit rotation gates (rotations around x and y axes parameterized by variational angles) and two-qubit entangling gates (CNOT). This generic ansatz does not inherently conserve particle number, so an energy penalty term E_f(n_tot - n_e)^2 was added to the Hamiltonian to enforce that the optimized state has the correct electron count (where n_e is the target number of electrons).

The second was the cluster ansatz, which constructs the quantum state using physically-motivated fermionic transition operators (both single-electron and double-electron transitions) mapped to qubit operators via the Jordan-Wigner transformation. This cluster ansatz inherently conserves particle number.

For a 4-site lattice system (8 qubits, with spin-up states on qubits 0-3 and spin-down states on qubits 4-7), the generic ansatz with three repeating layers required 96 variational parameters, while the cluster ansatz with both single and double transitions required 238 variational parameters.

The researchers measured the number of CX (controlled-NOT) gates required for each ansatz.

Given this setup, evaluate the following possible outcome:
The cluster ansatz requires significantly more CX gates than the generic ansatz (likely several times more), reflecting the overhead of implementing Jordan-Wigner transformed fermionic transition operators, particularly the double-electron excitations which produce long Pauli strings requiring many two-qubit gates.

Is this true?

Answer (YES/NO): YES